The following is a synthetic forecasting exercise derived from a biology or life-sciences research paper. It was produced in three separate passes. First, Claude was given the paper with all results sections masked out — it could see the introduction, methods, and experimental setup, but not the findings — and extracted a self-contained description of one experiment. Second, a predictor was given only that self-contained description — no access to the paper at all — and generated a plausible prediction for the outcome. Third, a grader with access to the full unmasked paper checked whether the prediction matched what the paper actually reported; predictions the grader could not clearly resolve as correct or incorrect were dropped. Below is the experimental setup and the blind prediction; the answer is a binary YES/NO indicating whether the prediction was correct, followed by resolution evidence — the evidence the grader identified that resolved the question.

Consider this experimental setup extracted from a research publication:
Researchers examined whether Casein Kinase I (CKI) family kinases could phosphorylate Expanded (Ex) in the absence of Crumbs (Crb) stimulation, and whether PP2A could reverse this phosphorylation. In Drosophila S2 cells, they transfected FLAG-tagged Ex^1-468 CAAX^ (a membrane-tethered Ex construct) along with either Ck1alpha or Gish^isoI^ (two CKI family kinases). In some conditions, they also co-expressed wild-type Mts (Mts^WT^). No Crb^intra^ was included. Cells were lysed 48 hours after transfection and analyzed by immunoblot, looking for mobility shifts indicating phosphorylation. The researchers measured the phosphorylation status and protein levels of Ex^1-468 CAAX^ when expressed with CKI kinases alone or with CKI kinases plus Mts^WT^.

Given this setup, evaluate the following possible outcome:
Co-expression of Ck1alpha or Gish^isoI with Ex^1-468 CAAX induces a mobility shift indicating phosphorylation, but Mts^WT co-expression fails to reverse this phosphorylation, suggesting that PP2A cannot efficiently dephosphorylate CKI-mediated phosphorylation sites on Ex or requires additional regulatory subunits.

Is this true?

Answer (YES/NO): NO